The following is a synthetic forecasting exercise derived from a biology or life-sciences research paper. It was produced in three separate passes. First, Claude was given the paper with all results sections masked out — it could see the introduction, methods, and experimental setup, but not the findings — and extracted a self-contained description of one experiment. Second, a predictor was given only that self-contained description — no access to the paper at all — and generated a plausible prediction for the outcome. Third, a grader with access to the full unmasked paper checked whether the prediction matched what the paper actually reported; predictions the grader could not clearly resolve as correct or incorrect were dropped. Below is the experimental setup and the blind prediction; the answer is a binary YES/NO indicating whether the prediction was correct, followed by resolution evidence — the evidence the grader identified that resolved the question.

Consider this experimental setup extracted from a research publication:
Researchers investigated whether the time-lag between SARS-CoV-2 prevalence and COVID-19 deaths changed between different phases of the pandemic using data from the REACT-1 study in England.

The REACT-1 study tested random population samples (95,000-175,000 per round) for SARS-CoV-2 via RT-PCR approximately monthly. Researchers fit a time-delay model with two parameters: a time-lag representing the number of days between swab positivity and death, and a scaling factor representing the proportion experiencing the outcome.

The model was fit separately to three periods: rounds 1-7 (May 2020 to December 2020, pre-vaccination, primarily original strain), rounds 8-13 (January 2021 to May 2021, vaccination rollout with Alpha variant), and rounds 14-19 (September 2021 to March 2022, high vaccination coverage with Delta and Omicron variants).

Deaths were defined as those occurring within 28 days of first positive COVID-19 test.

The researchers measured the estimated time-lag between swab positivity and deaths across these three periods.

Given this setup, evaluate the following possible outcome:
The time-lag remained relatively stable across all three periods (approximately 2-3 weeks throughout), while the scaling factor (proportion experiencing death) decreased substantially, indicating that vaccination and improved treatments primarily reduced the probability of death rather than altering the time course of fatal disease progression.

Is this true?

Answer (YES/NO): NO